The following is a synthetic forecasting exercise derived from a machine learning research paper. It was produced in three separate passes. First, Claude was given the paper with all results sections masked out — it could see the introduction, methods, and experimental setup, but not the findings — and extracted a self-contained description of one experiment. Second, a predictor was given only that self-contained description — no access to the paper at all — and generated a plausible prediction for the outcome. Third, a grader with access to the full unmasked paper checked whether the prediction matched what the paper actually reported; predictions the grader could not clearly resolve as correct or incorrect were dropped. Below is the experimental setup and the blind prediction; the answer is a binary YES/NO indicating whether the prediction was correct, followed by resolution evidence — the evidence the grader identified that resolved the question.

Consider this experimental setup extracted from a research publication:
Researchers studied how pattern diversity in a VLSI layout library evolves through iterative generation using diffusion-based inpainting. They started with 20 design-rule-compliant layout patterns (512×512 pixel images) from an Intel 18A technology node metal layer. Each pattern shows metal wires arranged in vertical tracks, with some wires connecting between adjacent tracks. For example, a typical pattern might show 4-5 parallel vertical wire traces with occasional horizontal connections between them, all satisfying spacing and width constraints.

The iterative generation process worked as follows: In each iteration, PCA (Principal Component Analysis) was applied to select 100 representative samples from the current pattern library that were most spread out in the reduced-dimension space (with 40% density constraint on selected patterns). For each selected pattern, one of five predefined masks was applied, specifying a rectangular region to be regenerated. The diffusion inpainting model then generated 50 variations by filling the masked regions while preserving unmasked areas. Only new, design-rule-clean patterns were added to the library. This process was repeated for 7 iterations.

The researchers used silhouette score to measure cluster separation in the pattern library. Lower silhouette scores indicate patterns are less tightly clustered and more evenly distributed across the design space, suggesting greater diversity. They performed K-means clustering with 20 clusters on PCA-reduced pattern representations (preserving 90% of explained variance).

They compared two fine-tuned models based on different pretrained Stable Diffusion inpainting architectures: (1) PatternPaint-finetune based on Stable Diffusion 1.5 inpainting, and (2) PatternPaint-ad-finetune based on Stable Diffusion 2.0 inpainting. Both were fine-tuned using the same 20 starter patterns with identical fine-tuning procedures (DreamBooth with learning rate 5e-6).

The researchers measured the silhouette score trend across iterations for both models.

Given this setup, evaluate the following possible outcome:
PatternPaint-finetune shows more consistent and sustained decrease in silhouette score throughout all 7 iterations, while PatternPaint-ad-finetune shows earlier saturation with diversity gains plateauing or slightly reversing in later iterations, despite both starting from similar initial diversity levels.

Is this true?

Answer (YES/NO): NO